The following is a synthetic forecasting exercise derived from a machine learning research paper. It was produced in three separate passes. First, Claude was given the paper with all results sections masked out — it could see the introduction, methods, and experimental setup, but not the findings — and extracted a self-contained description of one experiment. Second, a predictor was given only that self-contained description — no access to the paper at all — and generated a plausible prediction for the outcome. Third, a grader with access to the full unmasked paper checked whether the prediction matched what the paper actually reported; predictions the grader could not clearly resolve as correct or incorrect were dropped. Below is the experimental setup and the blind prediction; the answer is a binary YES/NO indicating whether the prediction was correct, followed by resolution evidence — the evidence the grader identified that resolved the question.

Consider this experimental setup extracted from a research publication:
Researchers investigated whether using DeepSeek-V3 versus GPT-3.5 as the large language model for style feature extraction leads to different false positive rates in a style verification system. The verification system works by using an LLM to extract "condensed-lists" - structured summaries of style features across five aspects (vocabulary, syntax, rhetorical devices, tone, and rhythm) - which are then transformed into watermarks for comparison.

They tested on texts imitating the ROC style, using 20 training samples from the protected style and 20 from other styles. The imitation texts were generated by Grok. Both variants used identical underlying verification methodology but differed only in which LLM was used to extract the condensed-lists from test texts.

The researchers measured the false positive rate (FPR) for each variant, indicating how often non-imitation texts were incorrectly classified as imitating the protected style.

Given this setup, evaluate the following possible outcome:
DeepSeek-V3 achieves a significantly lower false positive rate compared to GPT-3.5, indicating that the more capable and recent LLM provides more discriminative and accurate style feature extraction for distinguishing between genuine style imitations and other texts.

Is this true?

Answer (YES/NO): YES